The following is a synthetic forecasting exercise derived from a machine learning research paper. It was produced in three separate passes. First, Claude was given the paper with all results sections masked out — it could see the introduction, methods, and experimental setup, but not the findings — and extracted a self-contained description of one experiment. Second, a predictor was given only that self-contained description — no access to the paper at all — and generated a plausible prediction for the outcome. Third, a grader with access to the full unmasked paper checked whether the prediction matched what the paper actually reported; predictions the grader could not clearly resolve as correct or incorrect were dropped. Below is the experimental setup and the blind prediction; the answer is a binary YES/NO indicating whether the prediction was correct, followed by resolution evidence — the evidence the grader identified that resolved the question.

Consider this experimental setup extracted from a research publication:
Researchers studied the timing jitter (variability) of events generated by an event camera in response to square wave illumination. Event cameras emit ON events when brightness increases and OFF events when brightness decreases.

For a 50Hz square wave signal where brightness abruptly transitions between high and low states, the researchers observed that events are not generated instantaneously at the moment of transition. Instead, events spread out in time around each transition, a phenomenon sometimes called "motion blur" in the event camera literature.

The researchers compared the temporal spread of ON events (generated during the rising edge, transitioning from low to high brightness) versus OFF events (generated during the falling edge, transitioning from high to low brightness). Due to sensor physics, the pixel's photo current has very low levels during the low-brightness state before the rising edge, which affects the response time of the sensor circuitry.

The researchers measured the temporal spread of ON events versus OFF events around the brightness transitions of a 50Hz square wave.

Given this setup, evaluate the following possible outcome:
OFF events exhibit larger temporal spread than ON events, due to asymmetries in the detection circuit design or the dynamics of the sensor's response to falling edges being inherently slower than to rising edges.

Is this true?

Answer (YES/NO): NO